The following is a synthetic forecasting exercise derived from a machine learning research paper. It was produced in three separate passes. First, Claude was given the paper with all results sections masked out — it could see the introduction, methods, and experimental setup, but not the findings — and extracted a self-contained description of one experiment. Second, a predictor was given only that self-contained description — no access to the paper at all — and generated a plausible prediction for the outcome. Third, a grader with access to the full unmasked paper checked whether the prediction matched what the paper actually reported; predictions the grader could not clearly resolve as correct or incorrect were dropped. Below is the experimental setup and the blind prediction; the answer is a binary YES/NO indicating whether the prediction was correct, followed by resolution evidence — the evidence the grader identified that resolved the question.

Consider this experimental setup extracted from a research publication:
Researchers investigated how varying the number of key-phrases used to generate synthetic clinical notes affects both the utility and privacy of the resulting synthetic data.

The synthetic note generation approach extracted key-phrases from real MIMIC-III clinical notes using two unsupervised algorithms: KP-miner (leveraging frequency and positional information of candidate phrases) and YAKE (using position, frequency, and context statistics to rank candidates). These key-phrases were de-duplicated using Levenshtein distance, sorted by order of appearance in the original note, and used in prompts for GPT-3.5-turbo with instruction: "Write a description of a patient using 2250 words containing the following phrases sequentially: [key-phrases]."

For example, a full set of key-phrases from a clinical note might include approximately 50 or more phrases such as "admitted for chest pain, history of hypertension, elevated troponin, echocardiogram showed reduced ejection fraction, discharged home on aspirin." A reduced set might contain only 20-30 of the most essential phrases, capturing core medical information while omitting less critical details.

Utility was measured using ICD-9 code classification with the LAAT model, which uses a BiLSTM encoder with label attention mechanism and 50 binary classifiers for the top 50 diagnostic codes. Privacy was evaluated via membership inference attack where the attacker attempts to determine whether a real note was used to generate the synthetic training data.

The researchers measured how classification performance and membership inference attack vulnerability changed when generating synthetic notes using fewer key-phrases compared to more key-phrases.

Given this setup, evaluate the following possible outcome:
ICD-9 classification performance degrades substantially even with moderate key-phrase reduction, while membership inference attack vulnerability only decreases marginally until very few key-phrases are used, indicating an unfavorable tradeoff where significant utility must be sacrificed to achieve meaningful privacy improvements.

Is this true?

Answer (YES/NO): NO